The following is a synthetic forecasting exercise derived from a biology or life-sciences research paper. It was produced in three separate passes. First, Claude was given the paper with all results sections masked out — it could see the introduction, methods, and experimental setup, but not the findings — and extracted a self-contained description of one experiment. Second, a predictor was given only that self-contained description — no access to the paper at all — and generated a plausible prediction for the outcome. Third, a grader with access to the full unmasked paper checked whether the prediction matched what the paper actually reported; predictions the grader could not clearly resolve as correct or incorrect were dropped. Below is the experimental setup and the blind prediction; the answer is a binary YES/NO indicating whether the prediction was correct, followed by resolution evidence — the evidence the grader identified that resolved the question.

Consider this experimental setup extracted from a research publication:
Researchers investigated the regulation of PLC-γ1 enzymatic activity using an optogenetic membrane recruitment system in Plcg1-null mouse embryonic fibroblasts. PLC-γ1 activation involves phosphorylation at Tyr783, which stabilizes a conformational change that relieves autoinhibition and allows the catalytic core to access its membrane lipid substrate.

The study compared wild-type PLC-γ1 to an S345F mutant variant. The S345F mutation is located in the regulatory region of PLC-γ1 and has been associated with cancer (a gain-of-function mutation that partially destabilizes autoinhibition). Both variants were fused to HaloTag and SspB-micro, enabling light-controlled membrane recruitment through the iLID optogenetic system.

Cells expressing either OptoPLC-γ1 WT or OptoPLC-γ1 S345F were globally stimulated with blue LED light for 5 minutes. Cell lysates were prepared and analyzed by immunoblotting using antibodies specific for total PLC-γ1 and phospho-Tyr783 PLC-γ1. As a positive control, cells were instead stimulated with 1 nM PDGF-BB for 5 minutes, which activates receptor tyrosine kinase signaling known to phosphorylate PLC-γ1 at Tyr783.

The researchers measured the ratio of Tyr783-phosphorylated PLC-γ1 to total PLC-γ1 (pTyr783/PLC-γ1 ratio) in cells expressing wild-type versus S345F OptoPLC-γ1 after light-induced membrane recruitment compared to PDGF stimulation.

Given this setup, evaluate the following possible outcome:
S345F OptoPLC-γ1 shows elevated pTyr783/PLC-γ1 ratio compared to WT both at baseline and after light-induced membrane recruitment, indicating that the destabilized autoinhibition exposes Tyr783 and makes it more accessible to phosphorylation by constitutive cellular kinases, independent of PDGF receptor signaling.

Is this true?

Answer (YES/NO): YES